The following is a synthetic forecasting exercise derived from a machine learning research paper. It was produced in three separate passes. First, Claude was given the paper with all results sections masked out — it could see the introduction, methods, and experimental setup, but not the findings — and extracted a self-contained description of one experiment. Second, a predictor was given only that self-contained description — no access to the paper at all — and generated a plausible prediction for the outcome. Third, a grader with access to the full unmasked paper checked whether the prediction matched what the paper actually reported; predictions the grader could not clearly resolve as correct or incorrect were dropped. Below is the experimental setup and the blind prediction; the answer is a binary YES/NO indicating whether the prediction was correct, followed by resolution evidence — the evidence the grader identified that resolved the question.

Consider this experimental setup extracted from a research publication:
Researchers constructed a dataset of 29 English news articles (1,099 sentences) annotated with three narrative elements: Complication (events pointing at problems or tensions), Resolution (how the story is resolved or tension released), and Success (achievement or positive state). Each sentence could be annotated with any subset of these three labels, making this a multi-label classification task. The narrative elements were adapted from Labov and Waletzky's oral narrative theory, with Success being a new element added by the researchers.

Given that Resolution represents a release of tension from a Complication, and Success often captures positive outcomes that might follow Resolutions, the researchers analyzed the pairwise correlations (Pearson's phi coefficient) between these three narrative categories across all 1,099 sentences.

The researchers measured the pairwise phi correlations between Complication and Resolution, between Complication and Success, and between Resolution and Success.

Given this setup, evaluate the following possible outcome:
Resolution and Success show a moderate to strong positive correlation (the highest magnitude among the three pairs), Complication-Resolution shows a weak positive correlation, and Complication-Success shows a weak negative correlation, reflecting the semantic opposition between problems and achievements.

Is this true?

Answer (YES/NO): NO